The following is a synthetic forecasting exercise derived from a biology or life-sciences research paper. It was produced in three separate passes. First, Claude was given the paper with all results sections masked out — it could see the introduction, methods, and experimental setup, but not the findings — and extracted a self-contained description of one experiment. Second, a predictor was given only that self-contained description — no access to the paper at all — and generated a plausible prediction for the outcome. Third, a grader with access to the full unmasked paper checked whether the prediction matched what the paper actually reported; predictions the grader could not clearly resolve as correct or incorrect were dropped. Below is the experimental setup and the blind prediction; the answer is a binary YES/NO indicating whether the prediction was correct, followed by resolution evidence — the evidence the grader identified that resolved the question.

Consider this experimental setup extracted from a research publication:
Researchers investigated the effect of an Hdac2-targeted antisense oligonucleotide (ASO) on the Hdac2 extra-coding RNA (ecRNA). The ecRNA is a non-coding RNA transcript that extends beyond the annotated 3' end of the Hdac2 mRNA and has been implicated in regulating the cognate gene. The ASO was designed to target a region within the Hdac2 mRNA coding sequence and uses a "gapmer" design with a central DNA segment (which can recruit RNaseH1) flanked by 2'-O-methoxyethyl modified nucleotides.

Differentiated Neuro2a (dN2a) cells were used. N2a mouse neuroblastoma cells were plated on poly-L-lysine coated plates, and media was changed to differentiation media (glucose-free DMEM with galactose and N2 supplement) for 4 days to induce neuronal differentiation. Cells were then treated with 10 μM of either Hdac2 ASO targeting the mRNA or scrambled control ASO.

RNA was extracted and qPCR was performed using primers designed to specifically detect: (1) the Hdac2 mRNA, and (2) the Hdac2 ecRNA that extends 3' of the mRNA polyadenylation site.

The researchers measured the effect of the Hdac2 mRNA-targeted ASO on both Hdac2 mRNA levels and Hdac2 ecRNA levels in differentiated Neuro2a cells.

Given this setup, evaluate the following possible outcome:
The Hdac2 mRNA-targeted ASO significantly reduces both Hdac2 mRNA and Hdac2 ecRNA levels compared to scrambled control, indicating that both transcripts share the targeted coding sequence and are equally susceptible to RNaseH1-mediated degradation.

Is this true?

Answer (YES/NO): NO